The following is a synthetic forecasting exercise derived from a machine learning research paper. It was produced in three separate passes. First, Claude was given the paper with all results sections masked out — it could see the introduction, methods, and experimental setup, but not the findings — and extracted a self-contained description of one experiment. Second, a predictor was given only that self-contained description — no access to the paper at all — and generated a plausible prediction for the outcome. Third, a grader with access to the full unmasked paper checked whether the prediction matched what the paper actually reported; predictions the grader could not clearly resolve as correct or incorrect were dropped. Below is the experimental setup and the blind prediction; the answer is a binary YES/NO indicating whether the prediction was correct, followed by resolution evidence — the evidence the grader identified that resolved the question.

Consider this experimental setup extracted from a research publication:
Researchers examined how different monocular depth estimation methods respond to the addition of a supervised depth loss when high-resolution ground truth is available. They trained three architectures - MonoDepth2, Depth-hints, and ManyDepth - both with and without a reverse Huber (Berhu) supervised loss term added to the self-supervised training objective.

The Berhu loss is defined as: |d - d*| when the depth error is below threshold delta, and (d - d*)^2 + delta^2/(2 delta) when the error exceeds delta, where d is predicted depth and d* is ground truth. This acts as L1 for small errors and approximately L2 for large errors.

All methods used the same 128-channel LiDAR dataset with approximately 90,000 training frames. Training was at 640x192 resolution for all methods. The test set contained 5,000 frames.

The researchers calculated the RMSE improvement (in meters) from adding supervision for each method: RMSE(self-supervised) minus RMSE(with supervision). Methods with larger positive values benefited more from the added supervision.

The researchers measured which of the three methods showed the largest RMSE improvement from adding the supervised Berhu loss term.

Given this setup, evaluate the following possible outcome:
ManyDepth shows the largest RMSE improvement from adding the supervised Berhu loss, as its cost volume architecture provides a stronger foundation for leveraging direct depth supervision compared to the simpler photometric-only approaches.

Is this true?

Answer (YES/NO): YES